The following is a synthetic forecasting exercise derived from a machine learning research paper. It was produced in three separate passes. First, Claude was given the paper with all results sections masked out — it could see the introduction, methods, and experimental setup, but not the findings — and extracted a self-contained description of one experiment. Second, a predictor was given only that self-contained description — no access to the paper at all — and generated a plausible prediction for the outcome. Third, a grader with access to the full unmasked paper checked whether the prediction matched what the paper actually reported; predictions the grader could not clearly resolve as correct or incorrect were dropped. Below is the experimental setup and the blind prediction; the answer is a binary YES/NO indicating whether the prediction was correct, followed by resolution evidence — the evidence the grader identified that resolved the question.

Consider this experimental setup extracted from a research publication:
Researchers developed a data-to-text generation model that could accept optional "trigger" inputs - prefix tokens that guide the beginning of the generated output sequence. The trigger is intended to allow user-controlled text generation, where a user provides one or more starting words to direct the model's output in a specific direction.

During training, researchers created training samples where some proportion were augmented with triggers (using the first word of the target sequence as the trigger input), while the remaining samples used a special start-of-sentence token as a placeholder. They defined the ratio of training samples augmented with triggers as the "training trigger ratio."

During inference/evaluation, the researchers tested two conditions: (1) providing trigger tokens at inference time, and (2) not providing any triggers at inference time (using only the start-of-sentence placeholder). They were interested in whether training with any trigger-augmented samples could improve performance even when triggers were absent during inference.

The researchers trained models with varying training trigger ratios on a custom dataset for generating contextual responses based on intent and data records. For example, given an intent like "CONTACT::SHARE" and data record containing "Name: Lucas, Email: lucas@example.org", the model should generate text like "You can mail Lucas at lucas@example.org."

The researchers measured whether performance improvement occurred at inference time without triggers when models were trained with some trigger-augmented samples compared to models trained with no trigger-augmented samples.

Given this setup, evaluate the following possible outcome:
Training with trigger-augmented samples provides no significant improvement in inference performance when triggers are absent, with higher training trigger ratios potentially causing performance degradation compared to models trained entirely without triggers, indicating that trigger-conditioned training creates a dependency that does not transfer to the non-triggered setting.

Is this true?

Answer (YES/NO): NO